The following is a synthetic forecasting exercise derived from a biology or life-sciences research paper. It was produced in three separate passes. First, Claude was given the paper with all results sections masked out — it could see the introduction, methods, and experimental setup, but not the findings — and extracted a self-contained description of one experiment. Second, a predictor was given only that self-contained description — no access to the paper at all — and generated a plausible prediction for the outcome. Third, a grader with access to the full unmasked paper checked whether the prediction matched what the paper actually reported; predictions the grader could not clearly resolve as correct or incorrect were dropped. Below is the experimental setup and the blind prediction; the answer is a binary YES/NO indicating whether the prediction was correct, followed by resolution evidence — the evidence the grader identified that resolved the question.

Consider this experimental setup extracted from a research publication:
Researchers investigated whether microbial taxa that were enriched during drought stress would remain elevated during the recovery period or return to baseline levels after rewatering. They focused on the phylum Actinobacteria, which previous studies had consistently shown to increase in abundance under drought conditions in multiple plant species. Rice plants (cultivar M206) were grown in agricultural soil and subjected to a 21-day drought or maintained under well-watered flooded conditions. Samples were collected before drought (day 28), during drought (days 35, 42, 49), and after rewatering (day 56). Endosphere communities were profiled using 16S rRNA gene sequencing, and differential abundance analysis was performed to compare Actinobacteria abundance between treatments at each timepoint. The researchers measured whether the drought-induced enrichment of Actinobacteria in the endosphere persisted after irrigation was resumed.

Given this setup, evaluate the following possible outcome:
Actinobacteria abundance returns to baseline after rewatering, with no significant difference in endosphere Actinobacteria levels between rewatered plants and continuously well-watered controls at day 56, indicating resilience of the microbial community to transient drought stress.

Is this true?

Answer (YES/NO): NO